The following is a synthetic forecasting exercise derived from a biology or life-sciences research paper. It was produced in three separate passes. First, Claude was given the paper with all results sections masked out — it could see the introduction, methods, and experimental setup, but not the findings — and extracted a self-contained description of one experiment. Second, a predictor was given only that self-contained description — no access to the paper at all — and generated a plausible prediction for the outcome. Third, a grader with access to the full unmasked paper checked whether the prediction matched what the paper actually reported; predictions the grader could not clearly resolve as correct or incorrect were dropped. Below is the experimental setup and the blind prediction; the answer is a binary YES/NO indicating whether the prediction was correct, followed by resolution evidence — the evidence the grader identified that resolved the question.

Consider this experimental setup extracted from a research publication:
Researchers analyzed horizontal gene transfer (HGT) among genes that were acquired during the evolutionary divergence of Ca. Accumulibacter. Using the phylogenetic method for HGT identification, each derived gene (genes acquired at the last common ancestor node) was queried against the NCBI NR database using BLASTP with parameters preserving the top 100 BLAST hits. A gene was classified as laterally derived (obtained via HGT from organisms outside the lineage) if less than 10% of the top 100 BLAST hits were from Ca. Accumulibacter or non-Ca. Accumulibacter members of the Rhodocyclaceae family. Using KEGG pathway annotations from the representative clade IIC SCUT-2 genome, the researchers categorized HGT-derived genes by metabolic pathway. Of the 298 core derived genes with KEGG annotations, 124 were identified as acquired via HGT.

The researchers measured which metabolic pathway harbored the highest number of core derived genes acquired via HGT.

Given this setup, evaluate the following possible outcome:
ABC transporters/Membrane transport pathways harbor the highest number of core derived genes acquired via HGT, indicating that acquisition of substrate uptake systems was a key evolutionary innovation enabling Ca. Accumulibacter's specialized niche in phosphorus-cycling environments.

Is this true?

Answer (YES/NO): NO